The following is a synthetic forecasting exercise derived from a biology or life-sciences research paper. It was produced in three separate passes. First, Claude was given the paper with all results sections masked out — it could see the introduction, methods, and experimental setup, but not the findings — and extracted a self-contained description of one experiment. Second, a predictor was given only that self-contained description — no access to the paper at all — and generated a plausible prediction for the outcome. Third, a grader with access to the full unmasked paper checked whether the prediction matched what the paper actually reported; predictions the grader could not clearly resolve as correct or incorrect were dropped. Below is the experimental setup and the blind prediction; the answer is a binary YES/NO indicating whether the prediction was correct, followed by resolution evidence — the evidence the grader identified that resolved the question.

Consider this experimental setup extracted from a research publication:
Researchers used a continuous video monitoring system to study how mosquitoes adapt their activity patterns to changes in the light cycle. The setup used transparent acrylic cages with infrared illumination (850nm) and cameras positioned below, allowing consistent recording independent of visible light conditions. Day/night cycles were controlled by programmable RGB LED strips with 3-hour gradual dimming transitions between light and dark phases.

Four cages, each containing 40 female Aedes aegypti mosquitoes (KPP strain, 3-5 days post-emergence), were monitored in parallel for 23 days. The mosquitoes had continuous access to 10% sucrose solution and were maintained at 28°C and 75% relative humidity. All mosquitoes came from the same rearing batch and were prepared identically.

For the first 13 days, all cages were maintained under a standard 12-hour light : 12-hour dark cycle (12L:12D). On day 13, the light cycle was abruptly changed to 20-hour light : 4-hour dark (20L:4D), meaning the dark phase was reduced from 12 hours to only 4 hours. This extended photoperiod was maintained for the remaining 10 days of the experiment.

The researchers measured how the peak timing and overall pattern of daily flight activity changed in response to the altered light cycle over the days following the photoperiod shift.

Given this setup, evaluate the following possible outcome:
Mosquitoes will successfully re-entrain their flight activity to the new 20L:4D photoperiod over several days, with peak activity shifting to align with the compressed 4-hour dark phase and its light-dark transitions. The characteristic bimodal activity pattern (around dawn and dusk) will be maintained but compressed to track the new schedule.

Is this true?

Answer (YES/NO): NO